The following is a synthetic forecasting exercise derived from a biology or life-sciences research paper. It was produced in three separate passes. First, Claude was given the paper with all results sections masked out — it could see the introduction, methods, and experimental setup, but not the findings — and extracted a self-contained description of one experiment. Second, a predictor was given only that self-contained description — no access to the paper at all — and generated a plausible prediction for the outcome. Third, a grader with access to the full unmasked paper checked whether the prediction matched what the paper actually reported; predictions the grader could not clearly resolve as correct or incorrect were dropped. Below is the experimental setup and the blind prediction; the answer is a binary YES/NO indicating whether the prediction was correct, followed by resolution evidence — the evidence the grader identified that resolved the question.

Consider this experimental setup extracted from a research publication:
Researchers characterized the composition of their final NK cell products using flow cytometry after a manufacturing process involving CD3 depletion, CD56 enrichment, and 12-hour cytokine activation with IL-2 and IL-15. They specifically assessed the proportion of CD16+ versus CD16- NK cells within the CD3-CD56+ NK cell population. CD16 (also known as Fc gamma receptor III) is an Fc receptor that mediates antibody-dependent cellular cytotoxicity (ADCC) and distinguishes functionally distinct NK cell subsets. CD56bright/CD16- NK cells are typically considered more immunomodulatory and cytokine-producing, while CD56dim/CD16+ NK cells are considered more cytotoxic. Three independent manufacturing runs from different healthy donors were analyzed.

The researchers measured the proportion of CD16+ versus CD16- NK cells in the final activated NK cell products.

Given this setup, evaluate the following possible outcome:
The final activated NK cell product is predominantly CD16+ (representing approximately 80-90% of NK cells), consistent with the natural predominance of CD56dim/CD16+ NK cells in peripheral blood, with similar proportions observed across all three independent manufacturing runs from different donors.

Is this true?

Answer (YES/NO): NO